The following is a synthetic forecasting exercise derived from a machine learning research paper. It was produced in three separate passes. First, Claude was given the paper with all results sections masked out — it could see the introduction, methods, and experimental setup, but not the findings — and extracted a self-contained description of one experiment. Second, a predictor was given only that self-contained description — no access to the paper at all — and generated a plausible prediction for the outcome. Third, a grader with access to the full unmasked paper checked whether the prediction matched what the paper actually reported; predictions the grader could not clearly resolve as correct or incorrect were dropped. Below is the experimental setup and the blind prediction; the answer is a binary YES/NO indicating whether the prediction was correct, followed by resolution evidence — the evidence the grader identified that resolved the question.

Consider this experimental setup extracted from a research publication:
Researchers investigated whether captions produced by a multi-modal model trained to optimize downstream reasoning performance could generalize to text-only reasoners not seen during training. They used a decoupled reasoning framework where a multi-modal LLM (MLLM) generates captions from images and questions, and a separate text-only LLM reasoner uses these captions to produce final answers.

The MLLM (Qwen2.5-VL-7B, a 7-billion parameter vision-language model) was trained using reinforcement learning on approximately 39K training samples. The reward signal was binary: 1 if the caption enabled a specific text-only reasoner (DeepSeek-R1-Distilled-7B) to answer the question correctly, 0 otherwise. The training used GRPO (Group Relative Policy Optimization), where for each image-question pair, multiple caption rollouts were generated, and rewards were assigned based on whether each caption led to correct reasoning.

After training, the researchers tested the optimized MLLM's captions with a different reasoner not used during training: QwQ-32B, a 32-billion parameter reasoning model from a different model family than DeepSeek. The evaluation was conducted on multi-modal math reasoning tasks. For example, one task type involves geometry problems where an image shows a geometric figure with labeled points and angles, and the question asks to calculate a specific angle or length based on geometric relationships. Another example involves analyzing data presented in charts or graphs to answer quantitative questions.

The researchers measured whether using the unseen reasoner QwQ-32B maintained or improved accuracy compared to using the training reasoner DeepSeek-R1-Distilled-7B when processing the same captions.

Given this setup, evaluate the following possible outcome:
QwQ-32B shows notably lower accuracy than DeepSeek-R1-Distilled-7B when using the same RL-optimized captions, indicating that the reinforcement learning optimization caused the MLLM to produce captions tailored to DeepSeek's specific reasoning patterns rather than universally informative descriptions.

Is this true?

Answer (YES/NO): NO